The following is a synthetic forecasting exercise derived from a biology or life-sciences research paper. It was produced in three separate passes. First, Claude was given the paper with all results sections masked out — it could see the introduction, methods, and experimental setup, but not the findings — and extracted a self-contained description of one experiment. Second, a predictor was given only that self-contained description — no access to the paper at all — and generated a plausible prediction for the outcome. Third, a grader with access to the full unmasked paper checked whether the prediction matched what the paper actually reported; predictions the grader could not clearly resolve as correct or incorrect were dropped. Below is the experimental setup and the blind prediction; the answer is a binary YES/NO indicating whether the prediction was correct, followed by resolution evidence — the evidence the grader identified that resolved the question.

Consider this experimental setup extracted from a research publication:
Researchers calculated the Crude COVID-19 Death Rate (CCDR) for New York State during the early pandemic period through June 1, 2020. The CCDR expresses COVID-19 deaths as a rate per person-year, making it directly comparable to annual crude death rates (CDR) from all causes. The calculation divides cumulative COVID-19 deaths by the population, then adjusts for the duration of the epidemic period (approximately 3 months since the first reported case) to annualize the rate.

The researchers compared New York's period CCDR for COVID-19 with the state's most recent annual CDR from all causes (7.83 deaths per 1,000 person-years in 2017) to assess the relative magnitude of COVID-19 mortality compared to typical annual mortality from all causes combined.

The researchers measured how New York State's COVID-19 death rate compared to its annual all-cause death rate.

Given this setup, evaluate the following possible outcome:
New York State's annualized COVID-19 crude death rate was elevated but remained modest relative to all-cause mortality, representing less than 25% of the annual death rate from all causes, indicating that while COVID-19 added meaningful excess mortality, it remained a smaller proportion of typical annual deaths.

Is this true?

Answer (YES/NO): NO